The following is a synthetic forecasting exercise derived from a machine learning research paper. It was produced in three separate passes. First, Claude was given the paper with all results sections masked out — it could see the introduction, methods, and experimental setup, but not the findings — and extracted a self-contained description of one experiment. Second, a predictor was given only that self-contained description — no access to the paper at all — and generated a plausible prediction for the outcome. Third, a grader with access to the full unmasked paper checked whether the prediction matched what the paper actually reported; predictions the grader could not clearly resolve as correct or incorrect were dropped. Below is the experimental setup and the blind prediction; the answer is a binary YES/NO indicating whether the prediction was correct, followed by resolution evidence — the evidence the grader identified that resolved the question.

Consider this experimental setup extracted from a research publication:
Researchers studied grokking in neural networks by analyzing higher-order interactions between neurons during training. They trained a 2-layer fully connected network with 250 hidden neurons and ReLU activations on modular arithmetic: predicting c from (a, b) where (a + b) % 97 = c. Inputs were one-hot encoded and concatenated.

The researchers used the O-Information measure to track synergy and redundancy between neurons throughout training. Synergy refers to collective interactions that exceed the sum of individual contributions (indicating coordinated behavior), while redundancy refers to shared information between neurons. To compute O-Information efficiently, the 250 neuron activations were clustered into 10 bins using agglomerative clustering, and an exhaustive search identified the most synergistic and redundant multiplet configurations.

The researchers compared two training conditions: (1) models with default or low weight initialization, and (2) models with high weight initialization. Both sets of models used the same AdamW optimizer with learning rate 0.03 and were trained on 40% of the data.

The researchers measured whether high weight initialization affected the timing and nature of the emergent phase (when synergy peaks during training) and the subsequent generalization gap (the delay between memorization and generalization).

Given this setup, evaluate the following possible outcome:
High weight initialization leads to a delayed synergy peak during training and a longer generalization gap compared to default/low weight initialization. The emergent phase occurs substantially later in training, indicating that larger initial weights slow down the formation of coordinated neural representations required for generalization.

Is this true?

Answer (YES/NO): NO